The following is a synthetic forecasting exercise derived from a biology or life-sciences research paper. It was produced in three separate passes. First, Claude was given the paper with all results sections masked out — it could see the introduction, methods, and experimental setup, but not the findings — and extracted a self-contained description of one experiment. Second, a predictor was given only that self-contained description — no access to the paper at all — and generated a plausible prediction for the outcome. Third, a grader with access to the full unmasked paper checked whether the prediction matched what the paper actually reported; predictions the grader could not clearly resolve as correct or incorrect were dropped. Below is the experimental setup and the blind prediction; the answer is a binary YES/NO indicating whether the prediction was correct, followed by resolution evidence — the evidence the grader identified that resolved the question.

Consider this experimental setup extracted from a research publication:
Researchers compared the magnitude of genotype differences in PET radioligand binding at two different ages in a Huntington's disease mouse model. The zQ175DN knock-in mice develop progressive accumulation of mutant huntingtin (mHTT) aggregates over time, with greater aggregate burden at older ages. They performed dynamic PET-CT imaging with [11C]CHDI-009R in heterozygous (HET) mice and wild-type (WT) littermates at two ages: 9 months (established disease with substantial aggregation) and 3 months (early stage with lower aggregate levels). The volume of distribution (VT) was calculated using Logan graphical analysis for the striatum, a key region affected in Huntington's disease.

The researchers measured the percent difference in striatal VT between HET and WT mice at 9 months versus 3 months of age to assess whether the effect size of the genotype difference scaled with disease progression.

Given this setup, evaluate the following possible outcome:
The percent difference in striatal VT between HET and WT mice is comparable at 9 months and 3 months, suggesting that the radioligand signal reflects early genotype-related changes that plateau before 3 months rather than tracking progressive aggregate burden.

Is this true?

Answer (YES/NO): NO